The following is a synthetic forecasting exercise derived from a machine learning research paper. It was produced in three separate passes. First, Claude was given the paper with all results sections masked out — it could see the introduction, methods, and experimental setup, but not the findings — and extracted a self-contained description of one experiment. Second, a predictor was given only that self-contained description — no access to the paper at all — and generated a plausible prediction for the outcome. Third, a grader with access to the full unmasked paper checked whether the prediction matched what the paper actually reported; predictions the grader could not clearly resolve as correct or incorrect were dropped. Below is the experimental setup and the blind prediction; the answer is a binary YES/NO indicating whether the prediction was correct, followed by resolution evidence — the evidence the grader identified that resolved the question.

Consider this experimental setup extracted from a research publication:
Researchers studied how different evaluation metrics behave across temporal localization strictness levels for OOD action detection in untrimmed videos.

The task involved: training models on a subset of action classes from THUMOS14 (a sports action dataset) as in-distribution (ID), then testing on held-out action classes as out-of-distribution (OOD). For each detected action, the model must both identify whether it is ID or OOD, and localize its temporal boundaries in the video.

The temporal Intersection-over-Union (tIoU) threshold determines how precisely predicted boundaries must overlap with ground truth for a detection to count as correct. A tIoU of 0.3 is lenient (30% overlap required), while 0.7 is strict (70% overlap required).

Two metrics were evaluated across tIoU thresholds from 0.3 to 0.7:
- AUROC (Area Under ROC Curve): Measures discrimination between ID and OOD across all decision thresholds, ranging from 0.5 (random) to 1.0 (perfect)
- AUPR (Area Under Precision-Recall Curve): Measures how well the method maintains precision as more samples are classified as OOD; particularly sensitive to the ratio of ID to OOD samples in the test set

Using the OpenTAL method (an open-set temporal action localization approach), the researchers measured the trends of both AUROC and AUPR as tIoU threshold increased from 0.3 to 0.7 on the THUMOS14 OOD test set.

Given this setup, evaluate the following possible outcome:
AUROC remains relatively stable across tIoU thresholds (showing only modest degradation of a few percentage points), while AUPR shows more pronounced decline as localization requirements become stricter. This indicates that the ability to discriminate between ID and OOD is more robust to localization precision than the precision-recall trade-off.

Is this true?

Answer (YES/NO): NO